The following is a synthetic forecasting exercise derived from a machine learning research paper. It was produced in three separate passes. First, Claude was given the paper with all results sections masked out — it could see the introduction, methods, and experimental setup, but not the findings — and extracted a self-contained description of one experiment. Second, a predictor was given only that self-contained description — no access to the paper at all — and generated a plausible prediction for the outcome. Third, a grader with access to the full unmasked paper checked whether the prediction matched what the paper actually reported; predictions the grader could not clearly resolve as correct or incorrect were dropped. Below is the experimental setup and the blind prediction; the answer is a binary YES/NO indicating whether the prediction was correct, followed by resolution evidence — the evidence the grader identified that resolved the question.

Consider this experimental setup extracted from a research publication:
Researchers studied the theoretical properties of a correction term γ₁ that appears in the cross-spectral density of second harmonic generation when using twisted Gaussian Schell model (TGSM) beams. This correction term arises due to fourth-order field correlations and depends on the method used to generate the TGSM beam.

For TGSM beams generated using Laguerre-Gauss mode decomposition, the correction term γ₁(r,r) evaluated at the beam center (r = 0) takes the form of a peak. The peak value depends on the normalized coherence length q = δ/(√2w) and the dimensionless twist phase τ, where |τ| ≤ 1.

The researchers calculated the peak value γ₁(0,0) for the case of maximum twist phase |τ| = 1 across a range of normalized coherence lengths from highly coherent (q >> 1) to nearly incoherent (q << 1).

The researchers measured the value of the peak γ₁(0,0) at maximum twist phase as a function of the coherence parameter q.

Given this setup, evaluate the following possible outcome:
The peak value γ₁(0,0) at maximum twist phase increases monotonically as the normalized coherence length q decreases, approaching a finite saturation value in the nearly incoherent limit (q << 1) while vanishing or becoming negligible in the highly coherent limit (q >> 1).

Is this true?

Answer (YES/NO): NO